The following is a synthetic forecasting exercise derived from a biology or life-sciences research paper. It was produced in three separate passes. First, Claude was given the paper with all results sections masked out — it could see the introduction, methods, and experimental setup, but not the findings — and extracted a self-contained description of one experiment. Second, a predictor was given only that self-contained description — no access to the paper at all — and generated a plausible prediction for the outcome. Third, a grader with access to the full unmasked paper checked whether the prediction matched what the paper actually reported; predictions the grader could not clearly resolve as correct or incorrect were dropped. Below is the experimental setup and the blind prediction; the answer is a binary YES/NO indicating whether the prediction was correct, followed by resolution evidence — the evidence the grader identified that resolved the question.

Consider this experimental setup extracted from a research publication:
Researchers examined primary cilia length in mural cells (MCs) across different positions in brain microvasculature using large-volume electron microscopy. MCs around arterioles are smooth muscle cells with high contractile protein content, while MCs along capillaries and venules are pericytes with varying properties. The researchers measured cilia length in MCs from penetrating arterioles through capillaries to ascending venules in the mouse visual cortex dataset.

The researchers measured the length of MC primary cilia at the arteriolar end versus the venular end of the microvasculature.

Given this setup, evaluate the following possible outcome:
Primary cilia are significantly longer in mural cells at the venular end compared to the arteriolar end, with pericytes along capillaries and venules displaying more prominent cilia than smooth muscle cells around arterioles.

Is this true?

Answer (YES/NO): YES